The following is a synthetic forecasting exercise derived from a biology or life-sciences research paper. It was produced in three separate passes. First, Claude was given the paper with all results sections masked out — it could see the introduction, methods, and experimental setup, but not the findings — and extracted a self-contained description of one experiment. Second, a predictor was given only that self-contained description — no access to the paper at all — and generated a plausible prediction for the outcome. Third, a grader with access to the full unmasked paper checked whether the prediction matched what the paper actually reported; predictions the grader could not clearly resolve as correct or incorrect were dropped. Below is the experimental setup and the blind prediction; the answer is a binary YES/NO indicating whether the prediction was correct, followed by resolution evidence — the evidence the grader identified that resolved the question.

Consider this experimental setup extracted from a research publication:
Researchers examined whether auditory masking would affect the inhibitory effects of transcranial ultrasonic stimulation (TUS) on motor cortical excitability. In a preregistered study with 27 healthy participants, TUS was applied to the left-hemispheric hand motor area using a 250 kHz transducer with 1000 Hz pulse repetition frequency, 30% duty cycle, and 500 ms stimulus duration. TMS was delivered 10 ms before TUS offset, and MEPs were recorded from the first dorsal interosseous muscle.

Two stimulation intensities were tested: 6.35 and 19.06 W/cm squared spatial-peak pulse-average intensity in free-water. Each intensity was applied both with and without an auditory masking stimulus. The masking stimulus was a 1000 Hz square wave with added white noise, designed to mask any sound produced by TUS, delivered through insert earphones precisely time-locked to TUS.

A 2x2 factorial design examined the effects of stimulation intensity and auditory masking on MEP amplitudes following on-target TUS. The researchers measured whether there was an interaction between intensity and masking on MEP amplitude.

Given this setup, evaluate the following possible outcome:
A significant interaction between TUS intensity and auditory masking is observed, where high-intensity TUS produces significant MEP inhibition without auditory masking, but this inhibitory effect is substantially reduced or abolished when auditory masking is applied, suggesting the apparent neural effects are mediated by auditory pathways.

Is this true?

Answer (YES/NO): NO